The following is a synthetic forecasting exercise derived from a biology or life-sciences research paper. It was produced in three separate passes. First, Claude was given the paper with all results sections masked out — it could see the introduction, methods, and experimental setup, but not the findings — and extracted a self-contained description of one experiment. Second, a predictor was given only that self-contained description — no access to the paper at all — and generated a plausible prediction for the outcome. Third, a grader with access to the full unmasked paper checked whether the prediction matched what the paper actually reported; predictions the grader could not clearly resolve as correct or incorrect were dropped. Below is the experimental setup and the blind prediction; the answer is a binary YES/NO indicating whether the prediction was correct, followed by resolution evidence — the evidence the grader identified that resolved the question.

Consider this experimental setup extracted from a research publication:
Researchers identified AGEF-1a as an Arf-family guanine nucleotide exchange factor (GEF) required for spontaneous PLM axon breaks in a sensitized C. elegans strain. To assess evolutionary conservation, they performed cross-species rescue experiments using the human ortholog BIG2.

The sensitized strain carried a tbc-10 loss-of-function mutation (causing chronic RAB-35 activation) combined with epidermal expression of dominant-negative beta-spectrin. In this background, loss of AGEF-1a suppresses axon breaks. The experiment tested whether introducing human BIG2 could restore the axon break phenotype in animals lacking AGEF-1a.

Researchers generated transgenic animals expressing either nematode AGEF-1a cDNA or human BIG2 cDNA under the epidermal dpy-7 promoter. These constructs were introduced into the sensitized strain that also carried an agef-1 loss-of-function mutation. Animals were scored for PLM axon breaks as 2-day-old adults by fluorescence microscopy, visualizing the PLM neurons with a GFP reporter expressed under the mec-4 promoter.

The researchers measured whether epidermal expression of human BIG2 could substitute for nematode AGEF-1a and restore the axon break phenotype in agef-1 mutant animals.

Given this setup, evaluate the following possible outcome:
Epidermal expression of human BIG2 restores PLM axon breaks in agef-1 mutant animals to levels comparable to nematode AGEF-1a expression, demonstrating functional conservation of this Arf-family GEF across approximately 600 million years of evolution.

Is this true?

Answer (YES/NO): YES